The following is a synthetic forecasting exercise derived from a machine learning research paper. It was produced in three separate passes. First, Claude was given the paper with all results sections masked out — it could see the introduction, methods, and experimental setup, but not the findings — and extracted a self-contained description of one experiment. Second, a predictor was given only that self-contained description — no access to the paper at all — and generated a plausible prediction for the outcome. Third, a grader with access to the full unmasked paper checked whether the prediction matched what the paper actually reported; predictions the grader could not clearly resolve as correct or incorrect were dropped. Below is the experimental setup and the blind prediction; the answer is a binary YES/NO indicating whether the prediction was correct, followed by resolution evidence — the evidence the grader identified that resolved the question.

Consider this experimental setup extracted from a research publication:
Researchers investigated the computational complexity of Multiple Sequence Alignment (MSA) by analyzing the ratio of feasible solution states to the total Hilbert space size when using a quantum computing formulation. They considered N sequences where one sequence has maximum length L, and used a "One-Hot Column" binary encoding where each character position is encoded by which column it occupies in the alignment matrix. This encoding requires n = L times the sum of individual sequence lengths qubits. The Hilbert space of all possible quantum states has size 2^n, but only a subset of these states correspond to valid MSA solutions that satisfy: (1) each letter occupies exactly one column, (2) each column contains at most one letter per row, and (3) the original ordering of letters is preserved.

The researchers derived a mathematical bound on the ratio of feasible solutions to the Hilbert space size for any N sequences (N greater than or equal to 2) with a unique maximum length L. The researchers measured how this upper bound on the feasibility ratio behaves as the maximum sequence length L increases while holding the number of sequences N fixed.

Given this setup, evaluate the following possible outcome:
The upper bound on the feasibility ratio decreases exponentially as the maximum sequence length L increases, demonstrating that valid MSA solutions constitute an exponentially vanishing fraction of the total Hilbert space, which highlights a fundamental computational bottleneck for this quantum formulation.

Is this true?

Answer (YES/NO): NO